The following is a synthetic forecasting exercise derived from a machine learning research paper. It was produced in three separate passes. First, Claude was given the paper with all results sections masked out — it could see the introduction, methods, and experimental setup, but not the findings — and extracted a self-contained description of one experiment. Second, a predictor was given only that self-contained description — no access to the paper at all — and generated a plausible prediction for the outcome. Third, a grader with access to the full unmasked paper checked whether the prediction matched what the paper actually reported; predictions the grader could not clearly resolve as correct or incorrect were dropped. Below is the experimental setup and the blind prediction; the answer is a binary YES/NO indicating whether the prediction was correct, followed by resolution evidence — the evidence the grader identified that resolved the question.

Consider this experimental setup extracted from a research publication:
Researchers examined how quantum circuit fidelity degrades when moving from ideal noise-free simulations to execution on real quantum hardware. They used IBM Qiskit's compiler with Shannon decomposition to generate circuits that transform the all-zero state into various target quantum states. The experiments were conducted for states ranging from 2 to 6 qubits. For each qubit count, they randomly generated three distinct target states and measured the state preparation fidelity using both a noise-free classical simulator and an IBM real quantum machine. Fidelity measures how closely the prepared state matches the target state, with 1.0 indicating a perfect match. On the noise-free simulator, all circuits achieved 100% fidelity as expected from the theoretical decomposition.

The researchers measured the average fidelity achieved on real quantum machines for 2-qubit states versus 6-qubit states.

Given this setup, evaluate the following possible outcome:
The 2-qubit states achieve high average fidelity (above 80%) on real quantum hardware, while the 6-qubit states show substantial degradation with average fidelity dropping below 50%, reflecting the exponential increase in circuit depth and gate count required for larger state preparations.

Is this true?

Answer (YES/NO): NO